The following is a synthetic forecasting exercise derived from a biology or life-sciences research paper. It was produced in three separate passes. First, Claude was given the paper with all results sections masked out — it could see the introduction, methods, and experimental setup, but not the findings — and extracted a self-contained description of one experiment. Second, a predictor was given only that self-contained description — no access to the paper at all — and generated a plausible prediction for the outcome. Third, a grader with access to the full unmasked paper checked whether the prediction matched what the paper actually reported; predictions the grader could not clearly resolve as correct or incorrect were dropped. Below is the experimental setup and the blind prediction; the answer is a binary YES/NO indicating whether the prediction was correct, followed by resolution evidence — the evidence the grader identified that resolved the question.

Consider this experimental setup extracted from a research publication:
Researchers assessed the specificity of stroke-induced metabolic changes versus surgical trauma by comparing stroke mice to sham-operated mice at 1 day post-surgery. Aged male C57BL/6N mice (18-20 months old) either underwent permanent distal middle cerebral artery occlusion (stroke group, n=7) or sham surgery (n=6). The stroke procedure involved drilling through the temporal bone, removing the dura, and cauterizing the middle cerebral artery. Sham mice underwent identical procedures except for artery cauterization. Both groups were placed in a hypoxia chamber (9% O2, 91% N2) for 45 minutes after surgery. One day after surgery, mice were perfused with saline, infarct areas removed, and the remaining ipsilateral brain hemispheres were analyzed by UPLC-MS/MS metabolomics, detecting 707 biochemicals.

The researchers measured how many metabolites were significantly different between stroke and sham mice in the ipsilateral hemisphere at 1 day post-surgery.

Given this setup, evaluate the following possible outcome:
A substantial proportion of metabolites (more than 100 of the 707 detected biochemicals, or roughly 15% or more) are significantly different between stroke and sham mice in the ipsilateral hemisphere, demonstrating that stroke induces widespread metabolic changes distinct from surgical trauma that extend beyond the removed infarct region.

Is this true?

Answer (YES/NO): YES